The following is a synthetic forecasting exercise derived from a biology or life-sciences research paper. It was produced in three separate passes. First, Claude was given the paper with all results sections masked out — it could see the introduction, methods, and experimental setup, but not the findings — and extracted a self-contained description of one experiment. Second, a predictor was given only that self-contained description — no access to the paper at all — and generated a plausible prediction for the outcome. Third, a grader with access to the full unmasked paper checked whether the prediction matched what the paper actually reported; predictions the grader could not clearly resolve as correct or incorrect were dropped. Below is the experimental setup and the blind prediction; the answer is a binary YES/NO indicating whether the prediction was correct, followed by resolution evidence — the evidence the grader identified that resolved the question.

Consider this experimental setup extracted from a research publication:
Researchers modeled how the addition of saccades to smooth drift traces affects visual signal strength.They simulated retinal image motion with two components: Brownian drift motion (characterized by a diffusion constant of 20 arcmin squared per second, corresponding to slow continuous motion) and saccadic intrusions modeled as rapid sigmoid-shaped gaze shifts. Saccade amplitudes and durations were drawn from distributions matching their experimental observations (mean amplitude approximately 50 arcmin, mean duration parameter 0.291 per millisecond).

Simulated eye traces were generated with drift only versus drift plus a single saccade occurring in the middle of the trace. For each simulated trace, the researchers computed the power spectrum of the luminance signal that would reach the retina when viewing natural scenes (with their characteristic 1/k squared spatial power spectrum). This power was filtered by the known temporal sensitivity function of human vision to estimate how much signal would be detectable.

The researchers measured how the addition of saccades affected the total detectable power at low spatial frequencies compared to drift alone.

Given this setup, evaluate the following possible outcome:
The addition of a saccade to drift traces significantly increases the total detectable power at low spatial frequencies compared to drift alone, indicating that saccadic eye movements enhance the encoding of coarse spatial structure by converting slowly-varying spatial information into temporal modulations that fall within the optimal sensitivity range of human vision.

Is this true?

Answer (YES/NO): YES